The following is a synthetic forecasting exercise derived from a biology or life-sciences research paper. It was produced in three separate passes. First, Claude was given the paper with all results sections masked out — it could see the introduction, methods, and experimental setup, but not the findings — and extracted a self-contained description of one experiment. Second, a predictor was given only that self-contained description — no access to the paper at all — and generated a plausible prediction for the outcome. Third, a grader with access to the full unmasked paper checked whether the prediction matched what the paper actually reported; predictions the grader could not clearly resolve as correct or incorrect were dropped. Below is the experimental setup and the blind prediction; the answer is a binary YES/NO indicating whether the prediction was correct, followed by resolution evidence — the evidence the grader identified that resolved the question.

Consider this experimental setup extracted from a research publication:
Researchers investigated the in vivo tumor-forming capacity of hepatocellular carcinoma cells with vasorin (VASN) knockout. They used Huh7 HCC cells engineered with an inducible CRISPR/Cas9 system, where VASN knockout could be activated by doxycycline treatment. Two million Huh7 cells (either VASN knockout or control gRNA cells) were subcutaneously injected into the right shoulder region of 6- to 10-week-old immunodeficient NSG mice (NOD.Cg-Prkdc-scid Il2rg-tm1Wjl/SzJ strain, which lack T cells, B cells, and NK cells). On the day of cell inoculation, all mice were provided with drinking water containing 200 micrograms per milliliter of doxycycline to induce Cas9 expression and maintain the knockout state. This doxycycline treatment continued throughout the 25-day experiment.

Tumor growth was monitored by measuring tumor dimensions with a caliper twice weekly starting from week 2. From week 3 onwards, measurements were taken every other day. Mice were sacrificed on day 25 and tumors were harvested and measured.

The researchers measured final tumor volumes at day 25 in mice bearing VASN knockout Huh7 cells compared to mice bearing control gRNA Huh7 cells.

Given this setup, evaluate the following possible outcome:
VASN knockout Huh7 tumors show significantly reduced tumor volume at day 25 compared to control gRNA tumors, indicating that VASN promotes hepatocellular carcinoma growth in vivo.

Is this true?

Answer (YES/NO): YES